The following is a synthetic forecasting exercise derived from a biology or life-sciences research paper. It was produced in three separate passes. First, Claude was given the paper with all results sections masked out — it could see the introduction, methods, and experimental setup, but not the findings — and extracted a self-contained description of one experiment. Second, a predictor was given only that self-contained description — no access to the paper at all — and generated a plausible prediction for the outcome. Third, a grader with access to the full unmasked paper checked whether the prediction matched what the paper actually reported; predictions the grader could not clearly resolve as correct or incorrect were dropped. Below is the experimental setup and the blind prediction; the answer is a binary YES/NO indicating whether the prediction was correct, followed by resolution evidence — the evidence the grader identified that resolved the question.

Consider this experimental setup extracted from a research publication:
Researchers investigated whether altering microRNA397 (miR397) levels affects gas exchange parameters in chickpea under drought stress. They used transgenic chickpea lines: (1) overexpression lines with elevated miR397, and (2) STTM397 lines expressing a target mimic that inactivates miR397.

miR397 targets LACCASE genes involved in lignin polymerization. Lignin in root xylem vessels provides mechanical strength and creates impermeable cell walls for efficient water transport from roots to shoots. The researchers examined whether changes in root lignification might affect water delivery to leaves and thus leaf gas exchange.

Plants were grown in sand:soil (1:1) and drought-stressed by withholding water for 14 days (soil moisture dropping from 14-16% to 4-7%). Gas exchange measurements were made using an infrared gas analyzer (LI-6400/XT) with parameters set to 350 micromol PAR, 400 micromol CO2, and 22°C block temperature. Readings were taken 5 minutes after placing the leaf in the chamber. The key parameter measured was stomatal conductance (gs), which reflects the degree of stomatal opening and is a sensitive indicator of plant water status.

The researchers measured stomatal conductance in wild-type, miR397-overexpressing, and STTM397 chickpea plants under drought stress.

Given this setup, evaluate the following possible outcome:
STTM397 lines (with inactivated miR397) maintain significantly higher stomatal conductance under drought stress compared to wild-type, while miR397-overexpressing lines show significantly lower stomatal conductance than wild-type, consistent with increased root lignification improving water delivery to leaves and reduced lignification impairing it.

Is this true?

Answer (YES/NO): NO